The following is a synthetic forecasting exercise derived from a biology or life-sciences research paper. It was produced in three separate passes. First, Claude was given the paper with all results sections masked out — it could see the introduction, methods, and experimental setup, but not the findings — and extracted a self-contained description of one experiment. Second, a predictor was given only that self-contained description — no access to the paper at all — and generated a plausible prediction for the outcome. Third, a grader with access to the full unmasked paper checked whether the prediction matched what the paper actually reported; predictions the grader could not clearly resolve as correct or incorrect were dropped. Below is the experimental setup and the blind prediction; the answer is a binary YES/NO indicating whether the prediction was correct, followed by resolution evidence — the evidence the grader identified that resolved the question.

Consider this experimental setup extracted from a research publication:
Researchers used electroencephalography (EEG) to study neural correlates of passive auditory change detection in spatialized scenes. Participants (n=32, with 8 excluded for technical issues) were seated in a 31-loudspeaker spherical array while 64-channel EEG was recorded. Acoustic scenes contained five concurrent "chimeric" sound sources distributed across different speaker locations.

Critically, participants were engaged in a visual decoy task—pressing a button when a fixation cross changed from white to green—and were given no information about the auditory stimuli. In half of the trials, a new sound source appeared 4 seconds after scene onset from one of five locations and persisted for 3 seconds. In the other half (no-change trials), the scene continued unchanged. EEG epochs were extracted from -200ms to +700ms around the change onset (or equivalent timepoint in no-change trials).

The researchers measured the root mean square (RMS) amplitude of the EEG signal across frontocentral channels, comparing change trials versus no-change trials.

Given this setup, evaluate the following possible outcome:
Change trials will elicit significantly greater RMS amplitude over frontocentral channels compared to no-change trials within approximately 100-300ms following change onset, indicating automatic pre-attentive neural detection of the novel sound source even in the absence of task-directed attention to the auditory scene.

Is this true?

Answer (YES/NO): NO